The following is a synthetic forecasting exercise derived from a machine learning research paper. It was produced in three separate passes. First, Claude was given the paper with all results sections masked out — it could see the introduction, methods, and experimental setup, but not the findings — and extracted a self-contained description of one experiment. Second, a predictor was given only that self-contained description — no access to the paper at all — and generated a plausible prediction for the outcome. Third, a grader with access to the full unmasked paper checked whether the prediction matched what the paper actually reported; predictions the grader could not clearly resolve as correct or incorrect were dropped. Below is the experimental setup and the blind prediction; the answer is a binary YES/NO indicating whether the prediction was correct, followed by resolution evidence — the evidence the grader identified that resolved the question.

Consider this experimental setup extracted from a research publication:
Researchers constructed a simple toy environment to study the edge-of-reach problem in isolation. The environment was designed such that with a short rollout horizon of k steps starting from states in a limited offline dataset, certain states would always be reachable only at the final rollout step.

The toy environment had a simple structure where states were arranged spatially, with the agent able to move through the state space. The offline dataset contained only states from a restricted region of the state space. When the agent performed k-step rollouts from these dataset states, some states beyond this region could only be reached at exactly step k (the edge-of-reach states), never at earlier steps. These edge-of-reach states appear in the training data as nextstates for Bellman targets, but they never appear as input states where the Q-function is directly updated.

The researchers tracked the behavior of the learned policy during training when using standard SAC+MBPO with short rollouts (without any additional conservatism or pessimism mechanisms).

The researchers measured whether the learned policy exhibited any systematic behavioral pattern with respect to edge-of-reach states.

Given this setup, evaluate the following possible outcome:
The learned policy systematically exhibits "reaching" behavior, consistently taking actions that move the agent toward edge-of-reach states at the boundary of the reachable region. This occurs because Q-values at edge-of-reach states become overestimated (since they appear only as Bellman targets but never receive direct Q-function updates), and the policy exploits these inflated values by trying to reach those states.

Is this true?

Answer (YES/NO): YES